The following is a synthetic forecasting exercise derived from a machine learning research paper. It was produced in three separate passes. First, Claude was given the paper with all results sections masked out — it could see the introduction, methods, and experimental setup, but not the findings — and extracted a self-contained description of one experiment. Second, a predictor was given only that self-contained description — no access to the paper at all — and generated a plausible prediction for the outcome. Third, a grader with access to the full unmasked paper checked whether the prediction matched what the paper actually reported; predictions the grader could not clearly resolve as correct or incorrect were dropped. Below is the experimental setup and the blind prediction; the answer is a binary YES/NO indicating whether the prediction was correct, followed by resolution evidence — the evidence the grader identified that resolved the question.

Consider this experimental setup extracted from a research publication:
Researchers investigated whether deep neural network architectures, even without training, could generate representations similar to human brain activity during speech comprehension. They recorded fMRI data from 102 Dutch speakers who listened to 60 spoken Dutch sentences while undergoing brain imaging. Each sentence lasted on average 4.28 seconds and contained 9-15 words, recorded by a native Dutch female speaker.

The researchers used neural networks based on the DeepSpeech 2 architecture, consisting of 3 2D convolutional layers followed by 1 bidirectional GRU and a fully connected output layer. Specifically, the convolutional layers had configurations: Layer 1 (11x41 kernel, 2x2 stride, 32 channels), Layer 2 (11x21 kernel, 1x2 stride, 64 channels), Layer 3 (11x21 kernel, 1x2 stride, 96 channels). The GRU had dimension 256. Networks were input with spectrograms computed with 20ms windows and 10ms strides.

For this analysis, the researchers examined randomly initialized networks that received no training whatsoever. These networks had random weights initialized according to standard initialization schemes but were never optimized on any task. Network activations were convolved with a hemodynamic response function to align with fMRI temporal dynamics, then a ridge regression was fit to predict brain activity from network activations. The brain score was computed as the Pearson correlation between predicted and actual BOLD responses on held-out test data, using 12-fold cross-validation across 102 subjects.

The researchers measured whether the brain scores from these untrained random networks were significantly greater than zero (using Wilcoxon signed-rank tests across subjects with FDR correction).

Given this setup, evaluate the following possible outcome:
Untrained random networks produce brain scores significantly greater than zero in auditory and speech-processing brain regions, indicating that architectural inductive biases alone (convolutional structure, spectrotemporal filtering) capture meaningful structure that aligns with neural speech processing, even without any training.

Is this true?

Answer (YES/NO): YES